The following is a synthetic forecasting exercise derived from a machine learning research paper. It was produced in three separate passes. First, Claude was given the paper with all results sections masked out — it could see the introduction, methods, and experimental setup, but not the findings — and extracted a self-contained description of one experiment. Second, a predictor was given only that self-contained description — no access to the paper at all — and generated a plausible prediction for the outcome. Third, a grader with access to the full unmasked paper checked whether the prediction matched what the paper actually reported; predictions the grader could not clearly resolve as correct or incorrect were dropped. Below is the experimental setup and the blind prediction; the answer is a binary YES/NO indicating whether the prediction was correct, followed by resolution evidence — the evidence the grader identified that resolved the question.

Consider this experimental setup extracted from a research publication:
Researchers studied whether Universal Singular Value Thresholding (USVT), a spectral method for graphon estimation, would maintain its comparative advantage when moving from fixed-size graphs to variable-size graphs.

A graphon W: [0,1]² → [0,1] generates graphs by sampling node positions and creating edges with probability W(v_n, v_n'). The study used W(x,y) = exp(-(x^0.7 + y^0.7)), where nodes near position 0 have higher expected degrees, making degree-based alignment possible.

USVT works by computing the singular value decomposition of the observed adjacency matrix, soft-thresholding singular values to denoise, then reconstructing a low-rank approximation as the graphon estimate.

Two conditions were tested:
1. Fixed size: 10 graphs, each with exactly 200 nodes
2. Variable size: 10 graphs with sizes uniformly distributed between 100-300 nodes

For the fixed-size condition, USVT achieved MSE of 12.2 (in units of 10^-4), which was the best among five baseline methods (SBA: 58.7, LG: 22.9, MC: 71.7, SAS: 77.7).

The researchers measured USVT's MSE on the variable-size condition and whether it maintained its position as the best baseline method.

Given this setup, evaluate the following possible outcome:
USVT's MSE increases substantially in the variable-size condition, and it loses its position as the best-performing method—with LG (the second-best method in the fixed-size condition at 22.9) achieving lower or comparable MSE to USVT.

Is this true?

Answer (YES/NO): YES